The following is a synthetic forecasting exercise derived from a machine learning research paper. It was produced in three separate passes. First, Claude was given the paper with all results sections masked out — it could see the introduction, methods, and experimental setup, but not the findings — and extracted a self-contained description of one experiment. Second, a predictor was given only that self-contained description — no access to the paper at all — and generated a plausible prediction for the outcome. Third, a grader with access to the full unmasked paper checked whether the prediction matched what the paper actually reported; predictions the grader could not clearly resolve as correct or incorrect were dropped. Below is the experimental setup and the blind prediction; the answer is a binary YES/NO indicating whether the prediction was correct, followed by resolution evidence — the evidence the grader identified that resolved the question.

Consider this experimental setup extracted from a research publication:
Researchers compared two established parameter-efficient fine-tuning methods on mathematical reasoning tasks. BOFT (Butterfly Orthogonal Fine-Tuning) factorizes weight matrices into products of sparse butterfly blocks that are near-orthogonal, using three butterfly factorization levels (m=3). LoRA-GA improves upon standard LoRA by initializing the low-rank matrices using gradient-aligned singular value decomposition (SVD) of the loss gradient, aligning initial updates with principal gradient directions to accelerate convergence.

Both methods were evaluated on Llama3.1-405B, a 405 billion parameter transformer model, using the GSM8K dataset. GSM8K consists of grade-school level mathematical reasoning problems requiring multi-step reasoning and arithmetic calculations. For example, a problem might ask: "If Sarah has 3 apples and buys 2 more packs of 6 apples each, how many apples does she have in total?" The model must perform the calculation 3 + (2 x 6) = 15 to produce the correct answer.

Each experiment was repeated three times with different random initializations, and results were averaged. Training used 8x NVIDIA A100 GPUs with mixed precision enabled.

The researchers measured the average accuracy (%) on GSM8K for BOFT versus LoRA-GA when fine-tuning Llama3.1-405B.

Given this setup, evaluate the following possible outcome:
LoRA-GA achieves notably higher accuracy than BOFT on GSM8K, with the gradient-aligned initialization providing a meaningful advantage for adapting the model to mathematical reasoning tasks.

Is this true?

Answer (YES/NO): NO